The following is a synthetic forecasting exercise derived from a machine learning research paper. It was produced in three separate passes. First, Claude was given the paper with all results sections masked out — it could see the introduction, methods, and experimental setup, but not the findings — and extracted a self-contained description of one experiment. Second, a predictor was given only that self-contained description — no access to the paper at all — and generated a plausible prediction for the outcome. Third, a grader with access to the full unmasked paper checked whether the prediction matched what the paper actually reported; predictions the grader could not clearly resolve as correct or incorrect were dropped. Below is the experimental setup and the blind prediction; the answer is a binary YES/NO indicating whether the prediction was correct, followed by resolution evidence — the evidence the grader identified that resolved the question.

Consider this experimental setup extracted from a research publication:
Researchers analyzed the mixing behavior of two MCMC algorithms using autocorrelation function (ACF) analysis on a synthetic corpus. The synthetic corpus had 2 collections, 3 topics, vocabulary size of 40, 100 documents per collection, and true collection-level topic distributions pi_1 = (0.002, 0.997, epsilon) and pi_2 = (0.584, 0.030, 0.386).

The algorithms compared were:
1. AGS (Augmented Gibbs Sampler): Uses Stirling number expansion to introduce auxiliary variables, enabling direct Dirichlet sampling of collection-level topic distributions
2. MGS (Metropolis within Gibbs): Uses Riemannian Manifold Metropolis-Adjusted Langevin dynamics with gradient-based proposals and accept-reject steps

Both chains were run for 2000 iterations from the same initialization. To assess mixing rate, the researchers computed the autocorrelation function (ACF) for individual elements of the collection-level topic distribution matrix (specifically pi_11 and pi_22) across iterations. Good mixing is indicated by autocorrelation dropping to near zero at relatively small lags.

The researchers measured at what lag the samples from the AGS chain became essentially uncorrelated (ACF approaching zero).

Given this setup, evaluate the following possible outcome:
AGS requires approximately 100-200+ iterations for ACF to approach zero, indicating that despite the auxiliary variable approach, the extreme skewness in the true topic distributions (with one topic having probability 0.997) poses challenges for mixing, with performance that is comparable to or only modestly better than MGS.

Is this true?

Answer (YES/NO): NO